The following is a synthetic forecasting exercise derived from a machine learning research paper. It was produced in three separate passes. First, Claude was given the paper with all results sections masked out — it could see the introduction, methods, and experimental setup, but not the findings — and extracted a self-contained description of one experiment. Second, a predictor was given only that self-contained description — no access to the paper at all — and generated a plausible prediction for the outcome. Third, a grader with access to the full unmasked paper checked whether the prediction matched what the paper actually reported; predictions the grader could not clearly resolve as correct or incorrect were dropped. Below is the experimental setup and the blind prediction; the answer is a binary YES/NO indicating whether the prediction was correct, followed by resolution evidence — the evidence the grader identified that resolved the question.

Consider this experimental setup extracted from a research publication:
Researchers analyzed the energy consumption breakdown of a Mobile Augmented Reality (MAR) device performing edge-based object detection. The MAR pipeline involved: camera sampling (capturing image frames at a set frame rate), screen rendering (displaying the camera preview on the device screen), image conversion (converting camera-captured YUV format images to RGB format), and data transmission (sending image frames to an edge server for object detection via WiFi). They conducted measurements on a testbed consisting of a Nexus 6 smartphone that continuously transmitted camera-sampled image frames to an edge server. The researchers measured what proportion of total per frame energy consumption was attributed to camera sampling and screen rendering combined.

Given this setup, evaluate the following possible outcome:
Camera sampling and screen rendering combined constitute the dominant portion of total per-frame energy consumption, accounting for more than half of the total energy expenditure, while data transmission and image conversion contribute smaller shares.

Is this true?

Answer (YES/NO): YES